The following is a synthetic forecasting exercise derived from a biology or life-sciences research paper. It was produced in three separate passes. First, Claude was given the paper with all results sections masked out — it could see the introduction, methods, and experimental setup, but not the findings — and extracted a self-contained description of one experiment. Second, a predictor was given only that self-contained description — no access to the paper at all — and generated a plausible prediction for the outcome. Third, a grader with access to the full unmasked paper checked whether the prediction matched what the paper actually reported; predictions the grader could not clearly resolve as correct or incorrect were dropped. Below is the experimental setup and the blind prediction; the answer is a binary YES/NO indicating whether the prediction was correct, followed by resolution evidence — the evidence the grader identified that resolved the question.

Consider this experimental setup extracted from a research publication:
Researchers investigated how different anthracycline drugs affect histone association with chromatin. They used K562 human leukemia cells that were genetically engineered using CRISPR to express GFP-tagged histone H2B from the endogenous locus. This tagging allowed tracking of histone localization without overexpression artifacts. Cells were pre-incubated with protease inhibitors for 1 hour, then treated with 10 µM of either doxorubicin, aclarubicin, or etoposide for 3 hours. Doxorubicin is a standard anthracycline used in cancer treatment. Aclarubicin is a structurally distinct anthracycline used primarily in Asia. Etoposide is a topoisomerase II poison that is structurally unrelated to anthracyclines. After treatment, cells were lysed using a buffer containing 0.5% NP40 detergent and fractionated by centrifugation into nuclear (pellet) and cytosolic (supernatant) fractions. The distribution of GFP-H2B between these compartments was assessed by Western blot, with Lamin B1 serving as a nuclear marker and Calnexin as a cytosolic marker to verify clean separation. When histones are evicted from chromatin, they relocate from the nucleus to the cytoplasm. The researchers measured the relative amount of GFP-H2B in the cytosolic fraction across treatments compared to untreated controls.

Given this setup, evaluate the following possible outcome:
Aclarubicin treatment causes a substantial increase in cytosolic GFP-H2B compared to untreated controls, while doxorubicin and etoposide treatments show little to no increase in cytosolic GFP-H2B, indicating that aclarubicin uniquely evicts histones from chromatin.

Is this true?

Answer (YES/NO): NO